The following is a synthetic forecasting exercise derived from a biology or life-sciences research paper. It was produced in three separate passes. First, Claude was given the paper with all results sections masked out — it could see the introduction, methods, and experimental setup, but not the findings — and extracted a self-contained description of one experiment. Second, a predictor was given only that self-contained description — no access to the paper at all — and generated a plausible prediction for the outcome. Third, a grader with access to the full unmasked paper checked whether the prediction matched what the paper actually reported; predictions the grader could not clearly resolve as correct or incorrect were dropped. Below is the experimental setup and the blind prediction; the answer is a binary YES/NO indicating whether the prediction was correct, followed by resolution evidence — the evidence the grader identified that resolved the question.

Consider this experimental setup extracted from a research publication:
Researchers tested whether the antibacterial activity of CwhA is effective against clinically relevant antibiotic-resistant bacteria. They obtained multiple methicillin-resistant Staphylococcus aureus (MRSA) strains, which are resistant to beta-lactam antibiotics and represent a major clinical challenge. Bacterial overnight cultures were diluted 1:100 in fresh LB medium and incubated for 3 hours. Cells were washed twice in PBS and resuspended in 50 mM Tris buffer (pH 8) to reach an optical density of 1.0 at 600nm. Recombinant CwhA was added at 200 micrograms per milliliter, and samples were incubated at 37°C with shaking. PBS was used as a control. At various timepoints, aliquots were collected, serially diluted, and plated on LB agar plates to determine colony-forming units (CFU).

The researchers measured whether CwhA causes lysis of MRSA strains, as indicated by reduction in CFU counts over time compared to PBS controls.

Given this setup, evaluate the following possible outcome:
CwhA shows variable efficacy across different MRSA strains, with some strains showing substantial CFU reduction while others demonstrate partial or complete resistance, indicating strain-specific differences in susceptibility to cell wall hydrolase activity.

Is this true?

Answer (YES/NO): NO